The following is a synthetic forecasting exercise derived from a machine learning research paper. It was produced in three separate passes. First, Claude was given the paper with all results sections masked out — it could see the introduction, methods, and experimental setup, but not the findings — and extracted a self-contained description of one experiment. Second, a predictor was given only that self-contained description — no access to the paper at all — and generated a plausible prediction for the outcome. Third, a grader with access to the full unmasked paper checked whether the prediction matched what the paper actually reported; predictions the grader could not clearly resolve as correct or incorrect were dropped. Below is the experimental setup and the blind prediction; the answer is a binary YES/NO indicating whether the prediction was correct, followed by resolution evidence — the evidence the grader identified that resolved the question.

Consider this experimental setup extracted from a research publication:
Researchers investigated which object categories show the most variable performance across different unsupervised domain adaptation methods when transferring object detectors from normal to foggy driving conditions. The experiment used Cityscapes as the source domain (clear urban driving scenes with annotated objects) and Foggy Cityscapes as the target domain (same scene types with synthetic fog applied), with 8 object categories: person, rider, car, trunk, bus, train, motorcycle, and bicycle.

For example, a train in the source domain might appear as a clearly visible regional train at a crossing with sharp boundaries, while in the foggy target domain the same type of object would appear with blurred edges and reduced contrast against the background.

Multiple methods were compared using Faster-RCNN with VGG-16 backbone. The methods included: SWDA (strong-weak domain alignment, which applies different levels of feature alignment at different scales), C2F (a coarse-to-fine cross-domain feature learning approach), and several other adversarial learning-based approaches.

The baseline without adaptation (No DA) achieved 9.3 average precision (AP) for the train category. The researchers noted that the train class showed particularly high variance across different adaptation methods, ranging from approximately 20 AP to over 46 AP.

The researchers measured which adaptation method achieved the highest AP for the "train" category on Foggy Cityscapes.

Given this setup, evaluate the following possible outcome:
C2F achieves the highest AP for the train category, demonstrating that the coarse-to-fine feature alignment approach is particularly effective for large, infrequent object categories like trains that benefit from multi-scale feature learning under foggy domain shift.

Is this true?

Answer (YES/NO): YES